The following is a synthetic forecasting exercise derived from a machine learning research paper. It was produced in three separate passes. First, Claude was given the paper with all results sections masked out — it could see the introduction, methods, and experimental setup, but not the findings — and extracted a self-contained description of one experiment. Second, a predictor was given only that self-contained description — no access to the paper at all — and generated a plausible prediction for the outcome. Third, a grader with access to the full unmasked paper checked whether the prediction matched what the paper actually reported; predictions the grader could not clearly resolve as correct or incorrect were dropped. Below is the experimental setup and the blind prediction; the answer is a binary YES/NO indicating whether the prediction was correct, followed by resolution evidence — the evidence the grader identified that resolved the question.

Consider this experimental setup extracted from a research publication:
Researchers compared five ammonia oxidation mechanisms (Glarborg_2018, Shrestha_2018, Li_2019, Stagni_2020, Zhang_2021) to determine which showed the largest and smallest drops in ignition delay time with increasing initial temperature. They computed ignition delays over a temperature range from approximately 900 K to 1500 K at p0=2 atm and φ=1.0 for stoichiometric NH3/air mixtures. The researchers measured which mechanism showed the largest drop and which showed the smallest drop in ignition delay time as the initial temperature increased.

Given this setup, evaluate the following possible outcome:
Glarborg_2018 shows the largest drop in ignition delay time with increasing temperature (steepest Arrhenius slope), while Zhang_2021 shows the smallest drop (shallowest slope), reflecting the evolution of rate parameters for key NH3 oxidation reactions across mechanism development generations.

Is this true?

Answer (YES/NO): NO